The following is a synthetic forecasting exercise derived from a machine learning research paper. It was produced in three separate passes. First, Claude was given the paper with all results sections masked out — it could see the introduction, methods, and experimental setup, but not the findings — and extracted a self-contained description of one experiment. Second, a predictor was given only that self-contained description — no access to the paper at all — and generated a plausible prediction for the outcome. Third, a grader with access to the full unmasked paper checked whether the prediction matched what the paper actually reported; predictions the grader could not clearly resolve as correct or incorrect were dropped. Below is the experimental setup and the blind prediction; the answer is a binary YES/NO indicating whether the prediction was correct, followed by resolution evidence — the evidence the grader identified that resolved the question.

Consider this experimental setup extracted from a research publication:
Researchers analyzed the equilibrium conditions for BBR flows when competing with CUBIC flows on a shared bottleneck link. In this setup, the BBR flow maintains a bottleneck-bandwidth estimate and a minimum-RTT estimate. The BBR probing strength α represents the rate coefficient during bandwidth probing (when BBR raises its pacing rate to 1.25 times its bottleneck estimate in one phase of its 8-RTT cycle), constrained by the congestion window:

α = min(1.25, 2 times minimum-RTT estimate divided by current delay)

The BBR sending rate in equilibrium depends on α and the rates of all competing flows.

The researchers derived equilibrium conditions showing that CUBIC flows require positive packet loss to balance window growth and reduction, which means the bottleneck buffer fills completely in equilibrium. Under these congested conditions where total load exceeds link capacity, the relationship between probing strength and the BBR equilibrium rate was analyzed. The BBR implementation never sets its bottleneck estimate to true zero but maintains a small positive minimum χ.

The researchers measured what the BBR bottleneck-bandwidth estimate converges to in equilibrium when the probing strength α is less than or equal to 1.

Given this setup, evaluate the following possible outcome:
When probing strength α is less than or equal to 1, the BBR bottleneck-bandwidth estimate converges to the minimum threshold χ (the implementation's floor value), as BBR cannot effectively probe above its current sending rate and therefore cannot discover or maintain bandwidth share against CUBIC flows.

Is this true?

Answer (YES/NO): YES